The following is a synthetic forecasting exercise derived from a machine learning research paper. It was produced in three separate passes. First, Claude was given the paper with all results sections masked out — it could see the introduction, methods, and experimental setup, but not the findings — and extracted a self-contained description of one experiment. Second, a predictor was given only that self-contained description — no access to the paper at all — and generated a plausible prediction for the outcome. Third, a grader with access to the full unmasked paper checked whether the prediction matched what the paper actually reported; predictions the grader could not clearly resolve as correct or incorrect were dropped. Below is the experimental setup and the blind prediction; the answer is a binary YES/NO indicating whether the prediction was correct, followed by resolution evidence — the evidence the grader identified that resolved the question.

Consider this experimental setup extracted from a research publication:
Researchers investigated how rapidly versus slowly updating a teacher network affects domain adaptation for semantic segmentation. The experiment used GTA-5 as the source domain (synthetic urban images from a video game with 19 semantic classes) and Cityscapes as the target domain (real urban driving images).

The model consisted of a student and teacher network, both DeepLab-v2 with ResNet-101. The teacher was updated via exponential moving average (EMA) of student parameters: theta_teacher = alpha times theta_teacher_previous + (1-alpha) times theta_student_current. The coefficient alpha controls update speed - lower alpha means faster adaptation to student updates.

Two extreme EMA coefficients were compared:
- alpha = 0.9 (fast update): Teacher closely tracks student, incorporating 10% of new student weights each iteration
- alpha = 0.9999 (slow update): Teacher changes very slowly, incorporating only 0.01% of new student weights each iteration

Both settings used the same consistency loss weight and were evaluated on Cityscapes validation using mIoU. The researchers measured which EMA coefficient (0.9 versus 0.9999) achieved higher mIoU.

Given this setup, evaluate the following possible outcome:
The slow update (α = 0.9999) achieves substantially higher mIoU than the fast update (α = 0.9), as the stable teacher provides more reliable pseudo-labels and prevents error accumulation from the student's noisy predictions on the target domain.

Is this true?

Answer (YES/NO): NO